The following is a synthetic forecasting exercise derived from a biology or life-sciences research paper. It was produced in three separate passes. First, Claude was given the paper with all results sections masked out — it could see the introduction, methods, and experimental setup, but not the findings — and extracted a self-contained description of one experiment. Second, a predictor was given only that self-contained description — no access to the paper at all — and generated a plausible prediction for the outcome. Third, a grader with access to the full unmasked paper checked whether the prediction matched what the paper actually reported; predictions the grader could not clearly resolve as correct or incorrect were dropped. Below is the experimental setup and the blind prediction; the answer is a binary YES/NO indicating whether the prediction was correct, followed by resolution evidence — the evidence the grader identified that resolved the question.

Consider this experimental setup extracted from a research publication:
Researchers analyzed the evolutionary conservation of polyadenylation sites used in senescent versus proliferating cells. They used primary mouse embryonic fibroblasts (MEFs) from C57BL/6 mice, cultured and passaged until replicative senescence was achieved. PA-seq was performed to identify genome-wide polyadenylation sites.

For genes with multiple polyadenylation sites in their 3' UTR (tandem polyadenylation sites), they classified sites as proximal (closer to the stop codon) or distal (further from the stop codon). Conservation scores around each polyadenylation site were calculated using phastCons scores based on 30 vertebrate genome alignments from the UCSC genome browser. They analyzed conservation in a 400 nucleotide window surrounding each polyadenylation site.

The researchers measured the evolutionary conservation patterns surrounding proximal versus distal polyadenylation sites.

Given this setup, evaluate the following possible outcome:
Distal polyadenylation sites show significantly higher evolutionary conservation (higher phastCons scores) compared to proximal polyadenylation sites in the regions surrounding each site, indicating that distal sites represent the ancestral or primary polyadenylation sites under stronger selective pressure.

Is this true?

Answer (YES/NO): NO